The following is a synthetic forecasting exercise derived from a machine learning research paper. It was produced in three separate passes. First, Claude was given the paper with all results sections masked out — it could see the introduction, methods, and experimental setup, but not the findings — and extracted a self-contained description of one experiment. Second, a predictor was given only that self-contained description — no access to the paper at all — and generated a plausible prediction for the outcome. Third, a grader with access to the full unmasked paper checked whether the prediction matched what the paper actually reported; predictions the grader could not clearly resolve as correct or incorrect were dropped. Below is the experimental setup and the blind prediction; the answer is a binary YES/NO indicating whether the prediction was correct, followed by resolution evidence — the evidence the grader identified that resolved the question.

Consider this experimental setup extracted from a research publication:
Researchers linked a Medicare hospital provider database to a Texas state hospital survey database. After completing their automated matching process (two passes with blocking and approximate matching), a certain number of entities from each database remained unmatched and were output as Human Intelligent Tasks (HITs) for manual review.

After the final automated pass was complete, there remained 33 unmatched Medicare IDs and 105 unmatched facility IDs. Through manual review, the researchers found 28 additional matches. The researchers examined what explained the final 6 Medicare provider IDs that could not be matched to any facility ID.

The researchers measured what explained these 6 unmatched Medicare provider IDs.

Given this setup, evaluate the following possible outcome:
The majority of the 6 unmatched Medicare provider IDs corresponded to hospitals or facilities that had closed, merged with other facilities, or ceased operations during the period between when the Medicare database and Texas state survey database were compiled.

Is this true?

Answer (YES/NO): NO